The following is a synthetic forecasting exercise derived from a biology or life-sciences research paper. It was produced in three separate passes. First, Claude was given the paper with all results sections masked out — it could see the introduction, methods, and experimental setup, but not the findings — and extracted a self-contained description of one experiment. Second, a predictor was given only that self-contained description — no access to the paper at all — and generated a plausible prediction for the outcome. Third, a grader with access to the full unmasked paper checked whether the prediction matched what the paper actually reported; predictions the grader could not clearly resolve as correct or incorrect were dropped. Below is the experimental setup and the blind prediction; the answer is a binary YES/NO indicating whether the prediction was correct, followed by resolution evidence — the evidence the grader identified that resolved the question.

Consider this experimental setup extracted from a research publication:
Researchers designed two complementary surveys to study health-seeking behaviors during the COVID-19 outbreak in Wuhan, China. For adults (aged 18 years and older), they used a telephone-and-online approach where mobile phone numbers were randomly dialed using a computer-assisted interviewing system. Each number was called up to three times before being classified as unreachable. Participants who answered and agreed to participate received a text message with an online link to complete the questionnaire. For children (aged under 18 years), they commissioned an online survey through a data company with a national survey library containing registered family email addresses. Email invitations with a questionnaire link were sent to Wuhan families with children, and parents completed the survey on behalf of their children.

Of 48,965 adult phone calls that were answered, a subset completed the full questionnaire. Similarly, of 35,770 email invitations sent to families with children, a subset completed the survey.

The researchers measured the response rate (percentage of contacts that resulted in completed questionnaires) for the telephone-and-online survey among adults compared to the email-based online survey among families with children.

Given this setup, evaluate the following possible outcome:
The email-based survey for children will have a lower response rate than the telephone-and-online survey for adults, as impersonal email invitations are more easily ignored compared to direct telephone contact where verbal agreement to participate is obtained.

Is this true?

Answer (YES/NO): YES